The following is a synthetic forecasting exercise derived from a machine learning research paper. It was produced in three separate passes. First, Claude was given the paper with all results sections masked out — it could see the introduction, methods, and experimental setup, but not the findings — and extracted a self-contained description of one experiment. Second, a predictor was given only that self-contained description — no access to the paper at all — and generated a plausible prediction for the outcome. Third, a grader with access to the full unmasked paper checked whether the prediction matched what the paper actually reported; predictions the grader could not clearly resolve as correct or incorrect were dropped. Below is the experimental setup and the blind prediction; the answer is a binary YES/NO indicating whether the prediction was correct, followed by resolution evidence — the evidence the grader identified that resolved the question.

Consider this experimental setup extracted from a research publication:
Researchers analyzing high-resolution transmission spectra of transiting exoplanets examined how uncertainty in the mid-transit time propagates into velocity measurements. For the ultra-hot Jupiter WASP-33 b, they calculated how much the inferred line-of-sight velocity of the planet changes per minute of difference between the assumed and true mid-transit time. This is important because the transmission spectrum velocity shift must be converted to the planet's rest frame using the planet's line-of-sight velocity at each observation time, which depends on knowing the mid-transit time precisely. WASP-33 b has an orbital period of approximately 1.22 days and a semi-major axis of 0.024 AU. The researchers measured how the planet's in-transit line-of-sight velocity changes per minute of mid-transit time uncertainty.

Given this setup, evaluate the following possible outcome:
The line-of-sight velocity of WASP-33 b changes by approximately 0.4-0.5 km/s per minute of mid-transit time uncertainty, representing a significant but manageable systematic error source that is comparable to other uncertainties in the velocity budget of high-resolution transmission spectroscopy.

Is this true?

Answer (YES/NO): NO